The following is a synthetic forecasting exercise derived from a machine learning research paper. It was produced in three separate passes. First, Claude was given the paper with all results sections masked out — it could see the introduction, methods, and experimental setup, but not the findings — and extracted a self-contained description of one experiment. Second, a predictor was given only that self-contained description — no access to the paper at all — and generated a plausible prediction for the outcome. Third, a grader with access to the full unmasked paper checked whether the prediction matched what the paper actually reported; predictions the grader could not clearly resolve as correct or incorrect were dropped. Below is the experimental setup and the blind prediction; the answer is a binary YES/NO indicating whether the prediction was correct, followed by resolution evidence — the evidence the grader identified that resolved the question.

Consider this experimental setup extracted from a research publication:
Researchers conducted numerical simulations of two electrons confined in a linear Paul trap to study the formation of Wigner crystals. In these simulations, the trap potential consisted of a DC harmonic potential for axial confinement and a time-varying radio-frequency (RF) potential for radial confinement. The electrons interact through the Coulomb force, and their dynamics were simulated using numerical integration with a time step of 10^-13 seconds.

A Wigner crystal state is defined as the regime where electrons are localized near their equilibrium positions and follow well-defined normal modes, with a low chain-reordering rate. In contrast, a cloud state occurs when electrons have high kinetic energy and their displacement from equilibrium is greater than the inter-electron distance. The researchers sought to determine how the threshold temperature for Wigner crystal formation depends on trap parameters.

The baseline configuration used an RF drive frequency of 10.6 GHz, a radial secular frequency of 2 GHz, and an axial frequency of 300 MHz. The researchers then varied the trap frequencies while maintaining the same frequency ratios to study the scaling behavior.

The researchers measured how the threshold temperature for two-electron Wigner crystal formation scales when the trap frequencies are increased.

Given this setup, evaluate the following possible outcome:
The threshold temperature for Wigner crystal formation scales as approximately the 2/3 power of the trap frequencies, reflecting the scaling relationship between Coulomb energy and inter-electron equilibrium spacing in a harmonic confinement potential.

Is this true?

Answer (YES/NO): YES